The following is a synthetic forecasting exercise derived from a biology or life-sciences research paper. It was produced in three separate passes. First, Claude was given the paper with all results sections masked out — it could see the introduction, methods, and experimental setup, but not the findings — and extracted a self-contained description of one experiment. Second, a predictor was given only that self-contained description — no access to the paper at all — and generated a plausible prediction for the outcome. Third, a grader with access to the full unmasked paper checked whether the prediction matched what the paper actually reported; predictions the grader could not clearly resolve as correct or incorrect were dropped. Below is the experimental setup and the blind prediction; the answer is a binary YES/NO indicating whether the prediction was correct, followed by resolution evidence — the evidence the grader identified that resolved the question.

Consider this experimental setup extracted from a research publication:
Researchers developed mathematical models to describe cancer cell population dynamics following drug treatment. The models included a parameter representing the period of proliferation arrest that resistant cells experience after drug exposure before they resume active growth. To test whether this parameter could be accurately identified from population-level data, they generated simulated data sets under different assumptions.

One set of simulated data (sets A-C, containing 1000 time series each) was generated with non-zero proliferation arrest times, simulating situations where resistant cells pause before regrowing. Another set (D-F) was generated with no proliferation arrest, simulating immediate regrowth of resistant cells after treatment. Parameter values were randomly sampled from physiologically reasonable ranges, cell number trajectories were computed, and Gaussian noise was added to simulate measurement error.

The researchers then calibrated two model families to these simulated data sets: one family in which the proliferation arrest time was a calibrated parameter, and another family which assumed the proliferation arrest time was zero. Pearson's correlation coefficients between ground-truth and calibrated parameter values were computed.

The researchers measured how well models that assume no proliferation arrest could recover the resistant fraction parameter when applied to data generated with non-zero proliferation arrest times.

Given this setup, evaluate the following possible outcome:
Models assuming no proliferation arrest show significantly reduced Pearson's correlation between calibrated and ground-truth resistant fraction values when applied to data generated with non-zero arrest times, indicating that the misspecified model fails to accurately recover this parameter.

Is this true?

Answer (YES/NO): YES